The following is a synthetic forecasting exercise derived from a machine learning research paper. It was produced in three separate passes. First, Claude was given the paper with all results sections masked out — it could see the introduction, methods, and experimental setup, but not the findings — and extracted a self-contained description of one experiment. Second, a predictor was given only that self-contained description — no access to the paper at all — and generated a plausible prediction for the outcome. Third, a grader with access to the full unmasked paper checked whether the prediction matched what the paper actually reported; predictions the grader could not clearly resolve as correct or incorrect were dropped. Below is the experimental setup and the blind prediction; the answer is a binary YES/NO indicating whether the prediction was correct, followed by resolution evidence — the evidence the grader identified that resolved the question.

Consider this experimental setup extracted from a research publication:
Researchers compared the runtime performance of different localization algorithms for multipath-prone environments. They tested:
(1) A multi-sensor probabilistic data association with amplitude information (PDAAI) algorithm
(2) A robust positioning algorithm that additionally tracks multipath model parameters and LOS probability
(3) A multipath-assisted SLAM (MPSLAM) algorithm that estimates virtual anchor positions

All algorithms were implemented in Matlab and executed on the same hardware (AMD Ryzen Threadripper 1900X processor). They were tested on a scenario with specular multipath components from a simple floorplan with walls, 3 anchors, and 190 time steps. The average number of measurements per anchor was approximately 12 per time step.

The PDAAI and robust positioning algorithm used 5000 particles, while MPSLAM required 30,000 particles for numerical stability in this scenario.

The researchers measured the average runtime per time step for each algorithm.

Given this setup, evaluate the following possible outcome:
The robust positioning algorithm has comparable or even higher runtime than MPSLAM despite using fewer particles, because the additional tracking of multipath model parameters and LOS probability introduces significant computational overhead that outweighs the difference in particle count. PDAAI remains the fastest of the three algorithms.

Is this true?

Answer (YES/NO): NO